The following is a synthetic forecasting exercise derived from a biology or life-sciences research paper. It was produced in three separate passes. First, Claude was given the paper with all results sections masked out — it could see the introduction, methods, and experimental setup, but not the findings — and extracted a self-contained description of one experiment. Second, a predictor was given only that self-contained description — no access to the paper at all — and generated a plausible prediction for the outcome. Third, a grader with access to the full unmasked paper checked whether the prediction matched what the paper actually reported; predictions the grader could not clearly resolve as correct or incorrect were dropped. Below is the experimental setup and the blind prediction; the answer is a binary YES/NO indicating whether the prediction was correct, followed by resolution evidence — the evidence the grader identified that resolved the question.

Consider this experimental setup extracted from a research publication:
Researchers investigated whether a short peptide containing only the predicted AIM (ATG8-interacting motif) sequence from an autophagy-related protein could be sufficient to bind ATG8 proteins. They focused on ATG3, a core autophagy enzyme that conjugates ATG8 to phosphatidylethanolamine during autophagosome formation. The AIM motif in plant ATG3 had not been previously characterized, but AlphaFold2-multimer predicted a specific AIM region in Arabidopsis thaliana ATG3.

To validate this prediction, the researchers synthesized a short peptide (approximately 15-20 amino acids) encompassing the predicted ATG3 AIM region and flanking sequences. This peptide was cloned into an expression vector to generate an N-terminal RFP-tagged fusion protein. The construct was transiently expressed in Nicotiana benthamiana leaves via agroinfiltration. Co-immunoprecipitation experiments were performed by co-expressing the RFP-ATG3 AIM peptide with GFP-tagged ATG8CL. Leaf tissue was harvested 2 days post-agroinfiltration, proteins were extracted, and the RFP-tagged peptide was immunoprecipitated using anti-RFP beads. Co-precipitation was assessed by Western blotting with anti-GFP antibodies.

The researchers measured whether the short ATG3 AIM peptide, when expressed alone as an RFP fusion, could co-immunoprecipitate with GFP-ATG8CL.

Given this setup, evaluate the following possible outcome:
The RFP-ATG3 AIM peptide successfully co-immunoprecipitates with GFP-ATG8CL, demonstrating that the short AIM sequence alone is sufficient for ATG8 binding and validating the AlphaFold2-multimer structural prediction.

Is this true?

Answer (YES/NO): YES